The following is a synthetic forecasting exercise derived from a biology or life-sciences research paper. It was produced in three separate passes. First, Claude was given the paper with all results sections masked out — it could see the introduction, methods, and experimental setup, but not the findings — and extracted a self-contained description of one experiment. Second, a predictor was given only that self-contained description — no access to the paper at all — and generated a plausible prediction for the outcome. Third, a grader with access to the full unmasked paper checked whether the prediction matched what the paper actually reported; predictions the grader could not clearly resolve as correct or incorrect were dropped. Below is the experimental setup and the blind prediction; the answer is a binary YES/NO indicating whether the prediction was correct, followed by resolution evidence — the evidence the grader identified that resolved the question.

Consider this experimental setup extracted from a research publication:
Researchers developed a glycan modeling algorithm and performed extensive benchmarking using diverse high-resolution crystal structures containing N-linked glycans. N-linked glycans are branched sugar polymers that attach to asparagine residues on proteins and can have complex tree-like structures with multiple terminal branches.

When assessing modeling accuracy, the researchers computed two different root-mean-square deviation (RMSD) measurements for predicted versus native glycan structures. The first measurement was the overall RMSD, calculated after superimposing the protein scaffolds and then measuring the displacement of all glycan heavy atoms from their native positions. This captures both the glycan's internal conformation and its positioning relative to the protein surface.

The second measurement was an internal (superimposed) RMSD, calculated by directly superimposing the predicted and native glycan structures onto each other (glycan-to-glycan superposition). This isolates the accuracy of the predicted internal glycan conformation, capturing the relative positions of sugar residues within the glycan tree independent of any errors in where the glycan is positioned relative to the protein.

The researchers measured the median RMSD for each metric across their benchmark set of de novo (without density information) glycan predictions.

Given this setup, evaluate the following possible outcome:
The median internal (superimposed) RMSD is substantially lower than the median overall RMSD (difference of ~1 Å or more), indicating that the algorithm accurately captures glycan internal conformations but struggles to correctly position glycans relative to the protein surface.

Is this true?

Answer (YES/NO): YES